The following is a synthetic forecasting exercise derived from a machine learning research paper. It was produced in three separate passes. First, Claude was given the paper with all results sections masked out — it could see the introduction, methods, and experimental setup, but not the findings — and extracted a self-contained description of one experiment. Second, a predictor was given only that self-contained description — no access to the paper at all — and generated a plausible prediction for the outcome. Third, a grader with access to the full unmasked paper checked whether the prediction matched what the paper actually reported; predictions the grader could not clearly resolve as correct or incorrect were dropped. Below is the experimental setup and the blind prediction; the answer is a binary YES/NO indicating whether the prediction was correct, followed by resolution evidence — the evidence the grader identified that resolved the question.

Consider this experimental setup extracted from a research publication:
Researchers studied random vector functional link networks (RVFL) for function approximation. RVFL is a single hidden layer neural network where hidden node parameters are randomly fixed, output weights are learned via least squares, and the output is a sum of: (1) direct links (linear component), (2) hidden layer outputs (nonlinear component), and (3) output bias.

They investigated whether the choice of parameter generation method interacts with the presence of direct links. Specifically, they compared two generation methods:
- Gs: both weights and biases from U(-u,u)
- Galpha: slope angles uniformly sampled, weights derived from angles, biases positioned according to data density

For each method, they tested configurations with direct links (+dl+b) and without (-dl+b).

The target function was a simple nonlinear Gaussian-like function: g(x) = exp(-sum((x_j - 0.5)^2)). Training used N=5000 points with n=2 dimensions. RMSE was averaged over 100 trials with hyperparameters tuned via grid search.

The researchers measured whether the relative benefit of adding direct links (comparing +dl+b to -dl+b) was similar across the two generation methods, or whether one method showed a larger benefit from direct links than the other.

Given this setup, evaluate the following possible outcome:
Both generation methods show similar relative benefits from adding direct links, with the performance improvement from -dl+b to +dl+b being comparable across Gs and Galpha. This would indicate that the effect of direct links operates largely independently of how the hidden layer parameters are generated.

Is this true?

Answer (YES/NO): NO